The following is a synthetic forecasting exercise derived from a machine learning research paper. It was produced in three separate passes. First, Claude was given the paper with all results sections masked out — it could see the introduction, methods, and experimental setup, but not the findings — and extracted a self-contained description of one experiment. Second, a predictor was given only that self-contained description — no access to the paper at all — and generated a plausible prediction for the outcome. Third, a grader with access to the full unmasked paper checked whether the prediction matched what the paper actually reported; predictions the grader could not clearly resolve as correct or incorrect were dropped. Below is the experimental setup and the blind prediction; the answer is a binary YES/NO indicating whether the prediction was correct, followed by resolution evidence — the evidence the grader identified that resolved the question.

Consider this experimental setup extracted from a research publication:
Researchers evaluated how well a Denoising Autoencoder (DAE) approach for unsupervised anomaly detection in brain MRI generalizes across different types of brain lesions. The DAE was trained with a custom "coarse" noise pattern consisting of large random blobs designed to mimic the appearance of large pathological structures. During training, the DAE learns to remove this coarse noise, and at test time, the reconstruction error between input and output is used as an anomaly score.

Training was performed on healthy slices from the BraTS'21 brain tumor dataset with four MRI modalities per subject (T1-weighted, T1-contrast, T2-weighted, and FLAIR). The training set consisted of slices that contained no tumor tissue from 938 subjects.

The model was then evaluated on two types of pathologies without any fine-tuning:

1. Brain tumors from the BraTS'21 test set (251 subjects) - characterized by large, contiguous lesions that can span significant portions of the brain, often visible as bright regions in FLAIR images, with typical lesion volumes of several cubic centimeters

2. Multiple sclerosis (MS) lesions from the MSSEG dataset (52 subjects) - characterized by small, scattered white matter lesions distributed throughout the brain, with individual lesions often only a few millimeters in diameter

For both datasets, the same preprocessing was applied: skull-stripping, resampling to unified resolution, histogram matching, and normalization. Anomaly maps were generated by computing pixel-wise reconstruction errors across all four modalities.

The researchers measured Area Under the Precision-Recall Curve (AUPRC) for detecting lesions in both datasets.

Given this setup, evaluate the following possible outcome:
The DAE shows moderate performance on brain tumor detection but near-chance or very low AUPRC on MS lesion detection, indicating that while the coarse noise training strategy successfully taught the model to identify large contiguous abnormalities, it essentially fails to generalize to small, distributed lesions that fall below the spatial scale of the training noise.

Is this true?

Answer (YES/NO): NO